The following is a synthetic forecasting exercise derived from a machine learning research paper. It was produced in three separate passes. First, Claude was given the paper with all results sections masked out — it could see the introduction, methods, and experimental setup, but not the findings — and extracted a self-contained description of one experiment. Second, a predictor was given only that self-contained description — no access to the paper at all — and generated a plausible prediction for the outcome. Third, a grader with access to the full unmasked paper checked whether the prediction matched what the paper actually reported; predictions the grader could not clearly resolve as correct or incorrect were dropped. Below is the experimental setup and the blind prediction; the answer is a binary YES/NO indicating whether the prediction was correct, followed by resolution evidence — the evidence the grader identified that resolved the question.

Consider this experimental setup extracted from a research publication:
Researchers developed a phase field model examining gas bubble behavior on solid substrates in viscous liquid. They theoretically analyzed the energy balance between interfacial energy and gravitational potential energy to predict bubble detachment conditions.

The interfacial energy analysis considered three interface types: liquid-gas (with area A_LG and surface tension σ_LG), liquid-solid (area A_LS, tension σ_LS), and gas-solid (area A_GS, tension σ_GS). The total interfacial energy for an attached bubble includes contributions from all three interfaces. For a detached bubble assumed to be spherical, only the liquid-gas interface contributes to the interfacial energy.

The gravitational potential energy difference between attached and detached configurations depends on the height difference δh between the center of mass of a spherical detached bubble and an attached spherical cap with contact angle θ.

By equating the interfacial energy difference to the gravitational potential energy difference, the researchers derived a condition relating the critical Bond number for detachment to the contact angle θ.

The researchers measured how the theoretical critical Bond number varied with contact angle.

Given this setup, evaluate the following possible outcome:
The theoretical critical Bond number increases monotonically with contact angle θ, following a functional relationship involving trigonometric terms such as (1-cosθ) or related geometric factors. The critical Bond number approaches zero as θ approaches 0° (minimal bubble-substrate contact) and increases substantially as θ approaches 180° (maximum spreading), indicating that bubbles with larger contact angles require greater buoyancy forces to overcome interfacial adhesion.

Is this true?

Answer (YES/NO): YES